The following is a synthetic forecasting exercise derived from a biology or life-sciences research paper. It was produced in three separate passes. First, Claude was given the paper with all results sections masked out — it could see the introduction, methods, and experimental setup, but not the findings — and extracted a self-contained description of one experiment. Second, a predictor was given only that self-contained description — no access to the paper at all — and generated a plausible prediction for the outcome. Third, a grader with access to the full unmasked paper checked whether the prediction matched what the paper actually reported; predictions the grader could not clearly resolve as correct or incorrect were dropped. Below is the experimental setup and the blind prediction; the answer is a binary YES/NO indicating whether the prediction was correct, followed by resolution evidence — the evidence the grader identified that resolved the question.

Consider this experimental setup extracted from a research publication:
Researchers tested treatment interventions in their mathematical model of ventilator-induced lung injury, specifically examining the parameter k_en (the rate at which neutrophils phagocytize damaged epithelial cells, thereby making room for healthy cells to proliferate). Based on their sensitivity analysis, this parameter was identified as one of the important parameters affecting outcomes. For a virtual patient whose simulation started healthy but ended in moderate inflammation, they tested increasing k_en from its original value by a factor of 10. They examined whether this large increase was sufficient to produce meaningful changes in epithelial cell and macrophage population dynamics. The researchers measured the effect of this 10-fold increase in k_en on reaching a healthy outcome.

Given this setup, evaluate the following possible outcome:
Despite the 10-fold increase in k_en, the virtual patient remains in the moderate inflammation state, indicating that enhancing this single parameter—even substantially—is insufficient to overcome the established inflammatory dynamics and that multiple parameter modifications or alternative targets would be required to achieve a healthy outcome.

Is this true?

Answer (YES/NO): YES